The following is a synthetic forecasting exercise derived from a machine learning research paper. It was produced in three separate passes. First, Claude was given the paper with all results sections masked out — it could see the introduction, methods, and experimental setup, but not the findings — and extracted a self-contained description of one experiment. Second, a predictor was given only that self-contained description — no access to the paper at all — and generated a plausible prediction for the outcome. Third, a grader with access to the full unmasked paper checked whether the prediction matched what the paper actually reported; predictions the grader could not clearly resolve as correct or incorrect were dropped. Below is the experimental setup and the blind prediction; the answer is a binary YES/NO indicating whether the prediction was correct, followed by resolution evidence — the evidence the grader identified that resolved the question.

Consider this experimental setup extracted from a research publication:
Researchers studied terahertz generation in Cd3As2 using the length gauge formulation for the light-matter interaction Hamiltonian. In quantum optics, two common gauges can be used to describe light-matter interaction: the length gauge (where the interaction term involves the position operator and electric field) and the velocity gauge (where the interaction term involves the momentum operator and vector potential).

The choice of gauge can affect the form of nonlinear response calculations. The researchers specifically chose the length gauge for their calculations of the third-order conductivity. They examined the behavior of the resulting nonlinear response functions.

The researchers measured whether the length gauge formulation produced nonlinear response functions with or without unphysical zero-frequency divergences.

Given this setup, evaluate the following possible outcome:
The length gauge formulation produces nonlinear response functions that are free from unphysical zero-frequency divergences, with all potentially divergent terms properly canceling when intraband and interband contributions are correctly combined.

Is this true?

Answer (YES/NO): YES